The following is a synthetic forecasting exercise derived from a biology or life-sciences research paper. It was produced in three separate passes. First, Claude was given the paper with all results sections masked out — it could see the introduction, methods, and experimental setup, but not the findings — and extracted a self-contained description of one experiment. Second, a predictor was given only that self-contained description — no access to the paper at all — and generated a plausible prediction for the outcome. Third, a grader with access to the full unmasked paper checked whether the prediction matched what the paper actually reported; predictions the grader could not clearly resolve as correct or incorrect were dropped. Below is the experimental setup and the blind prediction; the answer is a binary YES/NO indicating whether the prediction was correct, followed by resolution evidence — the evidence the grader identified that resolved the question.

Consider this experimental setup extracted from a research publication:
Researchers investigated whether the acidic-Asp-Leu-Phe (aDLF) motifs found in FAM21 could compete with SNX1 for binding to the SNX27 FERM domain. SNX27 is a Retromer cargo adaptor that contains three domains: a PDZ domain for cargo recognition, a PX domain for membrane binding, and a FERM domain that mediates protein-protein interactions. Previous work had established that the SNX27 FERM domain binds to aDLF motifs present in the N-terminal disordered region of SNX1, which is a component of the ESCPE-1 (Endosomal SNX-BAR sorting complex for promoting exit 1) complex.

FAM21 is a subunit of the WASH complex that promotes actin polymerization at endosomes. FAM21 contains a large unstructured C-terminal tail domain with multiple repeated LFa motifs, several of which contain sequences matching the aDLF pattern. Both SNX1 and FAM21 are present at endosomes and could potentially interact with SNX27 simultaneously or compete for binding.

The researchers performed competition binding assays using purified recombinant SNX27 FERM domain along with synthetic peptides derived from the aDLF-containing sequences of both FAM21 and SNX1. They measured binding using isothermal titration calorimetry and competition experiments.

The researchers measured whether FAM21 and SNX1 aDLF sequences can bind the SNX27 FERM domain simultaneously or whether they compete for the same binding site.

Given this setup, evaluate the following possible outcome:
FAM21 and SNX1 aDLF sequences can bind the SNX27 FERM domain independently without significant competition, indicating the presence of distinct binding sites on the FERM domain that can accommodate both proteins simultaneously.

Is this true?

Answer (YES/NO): NO